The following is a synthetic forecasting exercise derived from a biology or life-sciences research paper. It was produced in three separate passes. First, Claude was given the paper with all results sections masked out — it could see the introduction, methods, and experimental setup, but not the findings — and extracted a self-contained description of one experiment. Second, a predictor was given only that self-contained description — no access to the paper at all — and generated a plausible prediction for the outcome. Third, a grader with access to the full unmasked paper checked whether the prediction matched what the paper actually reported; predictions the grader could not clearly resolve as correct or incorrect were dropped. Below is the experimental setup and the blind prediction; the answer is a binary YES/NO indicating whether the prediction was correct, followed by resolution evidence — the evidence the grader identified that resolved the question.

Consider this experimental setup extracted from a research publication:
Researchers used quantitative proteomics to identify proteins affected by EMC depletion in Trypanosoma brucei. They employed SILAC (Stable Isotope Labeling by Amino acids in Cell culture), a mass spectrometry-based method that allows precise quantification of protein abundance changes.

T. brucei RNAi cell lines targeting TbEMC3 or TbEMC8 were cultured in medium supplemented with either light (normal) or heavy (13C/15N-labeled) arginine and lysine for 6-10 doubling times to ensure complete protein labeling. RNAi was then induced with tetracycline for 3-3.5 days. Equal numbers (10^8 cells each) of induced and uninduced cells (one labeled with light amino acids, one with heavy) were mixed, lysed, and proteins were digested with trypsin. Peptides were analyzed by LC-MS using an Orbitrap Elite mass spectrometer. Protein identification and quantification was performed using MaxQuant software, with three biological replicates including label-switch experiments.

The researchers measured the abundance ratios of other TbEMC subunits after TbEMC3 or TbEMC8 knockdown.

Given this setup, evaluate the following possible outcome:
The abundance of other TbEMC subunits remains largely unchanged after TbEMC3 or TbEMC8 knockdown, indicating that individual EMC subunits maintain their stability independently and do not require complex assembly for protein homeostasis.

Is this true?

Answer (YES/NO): NO